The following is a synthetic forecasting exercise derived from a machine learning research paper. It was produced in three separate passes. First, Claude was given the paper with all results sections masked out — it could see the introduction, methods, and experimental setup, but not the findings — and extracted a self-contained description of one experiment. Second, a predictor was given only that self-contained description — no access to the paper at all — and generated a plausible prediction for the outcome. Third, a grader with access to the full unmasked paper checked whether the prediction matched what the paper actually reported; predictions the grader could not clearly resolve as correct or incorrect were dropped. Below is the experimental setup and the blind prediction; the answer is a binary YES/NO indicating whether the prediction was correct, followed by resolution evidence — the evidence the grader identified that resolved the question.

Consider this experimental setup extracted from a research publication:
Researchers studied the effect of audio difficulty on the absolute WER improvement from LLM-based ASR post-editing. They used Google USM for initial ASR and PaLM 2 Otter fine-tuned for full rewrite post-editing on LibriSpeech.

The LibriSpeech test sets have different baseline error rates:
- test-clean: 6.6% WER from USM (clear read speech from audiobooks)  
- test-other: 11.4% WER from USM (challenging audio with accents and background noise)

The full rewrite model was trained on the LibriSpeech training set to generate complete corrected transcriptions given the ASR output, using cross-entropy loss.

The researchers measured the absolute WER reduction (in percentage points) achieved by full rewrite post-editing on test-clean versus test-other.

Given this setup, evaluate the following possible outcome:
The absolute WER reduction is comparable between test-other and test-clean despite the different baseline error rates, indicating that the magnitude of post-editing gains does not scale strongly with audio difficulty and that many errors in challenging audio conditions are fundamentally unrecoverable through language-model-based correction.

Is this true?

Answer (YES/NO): NO